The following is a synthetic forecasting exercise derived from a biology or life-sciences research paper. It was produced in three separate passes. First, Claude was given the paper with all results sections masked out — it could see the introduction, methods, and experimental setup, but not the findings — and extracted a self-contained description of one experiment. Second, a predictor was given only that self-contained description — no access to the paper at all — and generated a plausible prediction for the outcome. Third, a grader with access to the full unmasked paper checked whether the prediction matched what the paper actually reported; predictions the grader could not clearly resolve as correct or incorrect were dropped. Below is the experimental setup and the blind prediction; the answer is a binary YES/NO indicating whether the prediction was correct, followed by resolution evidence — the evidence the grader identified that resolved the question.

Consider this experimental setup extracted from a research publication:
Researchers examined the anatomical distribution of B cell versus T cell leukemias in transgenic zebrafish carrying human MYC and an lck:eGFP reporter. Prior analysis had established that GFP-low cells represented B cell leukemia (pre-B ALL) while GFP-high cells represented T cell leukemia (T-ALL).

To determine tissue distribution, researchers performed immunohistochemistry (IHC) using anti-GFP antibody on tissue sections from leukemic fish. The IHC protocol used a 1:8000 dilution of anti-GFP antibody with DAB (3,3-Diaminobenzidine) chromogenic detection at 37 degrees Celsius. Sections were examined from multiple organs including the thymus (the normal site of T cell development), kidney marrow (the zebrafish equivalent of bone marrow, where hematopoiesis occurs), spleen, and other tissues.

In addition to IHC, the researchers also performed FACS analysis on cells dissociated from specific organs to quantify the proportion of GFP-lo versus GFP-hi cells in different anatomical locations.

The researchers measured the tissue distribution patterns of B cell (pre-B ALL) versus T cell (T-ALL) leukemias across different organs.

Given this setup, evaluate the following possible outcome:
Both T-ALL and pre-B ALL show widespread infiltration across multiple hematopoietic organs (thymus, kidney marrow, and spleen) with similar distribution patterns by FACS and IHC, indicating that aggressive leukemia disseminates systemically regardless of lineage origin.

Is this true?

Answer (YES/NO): NO